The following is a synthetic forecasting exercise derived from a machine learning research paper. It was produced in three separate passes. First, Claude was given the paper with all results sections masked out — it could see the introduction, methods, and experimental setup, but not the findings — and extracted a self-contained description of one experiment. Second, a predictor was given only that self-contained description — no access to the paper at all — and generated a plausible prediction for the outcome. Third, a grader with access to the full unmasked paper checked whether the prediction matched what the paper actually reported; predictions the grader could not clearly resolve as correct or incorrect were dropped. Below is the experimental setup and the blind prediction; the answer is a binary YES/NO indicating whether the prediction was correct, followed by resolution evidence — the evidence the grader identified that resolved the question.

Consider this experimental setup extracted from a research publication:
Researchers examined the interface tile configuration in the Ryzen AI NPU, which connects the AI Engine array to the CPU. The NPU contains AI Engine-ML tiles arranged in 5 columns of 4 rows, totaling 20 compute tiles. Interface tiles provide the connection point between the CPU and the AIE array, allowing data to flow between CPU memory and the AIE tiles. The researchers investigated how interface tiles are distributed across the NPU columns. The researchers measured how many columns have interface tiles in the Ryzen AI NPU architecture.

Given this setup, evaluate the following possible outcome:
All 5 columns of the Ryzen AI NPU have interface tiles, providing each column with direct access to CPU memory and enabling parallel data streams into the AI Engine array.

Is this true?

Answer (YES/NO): NO